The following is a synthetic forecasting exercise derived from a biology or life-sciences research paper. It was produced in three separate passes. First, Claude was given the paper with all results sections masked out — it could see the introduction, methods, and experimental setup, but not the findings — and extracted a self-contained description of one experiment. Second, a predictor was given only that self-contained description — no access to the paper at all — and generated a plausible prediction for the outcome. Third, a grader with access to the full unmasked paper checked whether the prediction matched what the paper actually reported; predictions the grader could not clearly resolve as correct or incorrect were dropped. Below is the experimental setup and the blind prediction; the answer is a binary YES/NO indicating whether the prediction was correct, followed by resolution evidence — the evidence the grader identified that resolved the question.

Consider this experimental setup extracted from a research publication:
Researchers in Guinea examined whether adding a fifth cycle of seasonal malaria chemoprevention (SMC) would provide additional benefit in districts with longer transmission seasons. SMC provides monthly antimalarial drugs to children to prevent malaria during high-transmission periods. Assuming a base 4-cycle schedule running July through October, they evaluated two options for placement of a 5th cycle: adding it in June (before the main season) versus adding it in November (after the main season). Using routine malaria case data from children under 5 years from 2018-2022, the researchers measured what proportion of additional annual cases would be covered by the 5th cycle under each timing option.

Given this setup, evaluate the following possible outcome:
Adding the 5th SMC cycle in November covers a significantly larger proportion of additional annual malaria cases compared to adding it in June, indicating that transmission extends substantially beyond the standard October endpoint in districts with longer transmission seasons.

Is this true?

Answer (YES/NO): NO